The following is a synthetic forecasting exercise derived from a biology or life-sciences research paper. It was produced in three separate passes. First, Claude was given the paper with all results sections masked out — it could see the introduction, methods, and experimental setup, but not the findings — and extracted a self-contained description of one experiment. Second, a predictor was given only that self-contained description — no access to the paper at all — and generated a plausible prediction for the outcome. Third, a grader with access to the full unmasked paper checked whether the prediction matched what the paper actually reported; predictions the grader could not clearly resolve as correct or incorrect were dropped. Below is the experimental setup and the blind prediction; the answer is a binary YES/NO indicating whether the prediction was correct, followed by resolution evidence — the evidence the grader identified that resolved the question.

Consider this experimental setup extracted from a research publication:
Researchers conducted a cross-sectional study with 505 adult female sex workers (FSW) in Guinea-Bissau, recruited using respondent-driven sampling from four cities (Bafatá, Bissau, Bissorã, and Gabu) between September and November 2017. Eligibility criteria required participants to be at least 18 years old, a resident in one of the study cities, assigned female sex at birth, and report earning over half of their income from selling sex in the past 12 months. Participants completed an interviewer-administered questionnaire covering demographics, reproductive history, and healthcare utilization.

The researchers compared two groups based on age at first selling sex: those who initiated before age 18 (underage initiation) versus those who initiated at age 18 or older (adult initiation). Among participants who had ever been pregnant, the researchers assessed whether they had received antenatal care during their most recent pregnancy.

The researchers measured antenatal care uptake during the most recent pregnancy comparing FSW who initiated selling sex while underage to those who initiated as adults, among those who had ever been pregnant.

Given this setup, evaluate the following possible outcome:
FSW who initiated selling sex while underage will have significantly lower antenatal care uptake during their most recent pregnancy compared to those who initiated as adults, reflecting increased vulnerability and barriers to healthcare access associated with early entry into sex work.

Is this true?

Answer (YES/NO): YES